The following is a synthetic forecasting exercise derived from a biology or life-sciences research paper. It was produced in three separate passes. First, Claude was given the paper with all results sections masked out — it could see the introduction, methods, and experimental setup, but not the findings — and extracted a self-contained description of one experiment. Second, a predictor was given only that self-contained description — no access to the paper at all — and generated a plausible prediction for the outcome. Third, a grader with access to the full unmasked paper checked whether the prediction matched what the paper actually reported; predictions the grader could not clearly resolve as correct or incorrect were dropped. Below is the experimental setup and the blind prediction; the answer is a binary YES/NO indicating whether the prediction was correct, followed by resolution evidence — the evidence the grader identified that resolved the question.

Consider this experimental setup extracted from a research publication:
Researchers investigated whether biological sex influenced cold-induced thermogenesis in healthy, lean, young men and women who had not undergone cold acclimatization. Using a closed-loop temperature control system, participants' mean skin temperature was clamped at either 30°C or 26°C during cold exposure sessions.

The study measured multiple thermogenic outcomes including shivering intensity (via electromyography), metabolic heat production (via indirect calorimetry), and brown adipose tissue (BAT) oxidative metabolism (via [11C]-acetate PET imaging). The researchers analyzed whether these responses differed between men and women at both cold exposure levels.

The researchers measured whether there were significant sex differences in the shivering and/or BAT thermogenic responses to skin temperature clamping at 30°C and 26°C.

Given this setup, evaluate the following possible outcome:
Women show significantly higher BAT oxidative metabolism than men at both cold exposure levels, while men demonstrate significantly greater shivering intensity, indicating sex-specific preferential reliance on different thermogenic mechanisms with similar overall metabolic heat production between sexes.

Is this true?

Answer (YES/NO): NO